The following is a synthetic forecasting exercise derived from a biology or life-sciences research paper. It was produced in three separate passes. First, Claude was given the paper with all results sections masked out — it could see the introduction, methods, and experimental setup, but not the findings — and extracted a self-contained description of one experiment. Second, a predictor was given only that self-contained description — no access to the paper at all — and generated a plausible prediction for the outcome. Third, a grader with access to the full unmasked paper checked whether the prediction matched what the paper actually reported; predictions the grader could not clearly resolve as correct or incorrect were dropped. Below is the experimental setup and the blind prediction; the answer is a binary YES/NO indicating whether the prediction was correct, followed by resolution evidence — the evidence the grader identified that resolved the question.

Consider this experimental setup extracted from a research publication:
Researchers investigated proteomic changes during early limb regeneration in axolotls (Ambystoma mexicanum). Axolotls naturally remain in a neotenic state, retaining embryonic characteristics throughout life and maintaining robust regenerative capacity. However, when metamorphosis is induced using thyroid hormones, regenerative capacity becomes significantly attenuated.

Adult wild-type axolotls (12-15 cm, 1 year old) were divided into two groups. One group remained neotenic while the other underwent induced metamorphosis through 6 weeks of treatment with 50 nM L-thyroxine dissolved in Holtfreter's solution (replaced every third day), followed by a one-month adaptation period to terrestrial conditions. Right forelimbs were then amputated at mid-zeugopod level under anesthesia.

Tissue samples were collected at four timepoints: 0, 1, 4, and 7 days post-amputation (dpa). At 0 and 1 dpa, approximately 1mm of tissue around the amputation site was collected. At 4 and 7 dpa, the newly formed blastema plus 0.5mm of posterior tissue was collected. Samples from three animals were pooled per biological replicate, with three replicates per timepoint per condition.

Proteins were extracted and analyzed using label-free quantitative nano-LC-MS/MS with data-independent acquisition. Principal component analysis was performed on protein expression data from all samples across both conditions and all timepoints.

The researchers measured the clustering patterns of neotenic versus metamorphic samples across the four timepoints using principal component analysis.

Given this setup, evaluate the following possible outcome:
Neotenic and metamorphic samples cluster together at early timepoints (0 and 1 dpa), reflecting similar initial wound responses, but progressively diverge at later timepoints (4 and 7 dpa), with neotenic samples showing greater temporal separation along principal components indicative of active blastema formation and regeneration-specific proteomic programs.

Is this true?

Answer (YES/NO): YES